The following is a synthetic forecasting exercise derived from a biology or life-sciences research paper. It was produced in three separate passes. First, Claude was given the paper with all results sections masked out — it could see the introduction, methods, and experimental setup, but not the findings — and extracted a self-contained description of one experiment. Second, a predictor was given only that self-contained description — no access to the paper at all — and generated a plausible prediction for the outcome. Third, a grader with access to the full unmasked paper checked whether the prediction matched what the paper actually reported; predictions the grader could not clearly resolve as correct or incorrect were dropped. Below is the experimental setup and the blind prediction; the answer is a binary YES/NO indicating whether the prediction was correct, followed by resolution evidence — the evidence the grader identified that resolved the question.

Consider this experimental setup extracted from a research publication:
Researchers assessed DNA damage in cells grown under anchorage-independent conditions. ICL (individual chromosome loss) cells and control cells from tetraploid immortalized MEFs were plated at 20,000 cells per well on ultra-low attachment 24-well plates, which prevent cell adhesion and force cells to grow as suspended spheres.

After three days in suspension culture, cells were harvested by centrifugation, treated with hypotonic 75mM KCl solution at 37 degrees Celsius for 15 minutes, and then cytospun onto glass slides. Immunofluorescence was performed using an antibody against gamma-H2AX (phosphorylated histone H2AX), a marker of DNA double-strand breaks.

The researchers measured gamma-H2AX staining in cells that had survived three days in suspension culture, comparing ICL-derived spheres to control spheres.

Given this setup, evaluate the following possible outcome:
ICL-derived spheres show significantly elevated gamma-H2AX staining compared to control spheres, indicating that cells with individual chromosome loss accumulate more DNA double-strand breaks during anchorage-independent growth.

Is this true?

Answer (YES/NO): YES